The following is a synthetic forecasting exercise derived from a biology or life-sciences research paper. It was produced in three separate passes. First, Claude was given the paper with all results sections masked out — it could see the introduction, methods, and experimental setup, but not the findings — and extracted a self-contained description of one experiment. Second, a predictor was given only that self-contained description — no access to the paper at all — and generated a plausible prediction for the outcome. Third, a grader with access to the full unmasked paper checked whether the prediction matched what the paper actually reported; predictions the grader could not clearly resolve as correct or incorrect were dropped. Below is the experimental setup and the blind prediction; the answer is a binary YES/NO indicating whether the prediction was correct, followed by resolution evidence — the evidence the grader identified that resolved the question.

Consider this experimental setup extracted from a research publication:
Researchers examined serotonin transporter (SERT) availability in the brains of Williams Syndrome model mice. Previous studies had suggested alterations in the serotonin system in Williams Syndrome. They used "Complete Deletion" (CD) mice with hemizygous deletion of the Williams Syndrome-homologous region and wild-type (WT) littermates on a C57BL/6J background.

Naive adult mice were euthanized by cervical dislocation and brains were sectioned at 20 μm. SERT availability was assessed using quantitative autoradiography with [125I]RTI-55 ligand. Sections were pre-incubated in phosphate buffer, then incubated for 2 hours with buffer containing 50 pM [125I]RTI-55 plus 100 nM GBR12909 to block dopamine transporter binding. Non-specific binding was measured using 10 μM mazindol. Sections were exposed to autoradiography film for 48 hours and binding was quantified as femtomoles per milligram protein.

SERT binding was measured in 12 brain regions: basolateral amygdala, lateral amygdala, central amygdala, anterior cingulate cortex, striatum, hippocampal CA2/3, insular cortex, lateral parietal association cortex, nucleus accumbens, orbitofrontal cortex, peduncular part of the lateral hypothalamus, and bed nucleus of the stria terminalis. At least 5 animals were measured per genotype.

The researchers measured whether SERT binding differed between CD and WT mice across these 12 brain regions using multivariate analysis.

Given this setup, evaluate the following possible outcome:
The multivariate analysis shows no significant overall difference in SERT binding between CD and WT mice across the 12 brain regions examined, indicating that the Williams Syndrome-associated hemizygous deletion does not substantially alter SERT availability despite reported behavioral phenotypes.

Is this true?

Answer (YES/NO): YES